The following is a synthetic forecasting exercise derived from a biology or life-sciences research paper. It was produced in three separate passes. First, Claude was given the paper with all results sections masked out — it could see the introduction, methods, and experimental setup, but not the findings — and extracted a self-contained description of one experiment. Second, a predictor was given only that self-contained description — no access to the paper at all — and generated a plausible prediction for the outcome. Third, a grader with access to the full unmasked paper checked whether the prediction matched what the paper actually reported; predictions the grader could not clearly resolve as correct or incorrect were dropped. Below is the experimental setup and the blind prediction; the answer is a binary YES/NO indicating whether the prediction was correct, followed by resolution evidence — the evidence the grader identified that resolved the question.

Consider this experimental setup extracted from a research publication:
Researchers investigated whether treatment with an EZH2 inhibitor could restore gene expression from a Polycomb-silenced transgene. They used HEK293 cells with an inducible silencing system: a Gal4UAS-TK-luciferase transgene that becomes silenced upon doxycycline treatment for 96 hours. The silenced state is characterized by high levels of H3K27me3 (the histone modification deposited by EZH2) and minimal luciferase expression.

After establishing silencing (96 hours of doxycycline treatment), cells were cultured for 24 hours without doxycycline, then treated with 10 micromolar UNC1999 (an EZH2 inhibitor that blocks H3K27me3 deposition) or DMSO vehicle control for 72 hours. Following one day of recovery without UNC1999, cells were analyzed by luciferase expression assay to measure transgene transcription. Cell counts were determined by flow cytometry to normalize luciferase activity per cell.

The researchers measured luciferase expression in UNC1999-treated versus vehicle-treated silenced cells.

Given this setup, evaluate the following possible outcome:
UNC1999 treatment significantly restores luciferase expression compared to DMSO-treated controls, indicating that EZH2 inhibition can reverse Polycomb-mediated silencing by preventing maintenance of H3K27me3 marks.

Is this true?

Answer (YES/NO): NO